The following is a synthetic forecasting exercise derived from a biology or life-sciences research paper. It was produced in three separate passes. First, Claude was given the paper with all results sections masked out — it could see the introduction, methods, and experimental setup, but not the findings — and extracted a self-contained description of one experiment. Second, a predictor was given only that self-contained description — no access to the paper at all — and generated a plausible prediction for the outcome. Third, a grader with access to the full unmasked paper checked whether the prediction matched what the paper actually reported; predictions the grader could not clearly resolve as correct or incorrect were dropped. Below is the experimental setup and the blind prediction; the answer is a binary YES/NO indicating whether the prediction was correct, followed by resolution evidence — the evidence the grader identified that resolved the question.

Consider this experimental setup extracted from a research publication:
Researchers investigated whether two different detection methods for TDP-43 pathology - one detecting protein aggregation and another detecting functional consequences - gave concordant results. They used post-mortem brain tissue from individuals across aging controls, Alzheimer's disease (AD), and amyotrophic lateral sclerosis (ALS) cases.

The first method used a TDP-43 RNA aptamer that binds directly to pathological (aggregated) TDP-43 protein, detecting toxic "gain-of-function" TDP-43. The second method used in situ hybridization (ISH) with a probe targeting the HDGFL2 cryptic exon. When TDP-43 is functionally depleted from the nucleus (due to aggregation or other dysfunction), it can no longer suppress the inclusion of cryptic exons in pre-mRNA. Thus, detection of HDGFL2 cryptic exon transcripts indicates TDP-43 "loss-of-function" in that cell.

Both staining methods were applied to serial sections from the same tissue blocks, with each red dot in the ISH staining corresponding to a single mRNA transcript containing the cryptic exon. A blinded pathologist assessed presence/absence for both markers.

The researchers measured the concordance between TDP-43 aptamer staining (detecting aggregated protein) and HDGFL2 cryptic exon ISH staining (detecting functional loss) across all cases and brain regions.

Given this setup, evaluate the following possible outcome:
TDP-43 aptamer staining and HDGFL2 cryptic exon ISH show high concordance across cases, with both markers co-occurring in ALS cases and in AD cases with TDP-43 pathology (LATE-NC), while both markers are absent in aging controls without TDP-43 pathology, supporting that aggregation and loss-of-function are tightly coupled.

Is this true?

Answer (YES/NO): YES